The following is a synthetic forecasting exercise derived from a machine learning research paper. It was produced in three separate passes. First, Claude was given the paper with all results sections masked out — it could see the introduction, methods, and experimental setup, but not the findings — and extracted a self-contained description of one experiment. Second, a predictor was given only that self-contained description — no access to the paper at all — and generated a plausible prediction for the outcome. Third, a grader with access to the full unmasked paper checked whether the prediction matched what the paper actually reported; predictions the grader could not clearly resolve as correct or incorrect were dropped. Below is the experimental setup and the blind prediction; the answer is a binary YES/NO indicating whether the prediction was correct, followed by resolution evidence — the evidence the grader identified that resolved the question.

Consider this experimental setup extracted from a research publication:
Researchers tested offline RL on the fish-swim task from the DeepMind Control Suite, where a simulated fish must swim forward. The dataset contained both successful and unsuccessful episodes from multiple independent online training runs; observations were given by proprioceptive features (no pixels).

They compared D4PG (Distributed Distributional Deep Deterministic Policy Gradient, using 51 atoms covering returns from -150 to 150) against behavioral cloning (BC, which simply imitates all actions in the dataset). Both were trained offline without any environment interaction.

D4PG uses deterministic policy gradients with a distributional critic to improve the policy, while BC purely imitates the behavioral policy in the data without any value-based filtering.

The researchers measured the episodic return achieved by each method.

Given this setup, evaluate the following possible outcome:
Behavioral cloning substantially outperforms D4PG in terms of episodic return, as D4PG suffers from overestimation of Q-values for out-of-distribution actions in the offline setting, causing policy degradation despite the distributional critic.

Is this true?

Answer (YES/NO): YES